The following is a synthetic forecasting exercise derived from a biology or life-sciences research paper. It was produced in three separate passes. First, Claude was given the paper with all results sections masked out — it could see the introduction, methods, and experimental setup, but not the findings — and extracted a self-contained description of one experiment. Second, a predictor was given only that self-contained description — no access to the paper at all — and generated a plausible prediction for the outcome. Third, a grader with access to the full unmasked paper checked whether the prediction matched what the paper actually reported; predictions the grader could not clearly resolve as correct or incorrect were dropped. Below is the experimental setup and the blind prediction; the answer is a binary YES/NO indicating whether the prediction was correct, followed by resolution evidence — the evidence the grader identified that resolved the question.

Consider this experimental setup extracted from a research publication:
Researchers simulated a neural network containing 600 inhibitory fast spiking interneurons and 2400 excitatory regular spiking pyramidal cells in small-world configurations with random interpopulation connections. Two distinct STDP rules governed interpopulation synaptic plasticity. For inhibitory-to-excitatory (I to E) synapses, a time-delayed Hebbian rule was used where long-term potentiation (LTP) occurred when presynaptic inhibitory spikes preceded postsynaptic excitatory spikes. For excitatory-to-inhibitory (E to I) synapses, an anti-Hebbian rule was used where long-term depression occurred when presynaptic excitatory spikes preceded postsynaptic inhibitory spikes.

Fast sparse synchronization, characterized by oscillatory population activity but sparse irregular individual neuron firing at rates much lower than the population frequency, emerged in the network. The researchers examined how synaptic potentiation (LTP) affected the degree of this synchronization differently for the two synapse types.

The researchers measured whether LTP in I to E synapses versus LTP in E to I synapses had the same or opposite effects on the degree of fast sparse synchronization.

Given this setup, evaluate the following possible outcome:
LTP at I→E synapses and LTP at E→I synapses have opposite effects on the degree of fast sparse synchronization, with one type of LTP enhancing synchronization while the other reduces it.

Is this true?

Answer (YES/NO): YES